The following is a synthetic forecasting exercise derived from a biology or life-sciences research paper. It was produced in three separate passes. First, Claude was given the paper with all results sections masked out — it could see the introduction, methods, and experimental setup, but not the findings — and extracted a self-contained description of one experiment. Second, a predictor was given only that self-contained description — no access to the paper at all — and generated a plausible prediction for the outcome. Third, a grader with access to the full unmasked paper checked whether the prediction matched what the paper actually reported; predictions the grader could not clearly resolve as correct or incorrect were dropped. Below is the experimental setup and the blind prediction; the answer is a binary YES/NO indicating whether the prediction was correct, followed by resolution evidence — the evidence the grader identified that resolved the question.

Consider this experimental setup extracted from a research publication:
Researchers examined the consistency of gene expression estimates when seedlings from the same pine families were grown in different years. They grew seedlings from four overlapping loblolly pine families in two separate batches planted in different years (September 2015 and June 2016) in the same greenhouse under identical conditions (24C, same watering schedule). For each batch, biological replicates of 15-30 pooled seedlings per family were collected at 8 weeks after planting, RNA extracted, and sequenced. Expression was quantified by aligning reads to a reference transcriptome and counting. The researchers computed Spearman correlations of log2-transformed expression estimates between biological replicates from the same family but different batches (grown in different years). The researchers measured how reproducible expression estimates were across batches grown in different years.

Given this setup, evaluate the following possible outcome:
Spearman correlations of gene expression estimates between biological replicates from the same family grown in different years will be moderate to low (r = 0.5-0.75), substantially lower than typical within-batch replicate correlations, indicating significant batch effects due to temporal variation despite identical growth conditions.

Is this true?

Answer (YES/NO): NO